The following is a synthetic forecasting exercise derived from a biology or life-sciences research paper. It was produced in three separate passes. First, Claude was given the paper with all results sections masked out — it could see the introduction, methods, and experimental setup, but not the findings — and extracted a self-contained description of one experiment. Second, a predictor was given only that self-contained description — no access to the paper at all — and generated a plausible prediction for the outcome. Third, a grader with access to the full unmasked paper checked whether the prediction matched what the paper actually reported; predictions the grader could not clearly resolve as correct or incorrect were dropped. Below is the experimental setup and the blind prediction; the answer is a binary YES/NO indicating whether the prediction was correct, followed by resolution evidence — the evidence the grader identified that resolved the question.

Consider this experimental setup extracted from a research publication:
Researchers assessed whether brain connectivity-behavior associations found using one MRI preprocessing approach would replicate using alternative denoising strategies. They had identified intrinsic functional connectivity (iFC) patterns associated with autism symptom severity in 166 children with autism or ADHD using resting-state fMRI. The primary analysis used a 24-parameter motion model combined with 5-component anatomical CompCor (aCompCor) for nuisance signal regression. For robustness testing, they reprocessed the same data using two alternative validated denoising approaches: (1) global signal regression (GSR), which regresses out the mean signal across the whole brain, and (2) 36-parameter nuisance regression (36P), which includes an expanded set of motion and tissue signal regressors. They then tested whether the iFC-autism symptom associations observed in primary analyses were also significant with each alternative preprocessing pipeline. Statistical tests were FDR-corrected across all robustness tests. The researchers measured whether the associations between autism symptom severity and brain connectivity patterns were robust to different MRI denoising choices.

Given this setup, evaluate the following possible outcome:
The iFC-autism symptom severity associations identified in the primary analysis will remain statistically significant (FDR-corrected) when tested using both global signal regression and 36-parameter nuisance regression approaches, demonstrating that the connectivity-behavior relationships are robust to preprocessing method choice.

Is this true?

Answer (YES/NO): YES